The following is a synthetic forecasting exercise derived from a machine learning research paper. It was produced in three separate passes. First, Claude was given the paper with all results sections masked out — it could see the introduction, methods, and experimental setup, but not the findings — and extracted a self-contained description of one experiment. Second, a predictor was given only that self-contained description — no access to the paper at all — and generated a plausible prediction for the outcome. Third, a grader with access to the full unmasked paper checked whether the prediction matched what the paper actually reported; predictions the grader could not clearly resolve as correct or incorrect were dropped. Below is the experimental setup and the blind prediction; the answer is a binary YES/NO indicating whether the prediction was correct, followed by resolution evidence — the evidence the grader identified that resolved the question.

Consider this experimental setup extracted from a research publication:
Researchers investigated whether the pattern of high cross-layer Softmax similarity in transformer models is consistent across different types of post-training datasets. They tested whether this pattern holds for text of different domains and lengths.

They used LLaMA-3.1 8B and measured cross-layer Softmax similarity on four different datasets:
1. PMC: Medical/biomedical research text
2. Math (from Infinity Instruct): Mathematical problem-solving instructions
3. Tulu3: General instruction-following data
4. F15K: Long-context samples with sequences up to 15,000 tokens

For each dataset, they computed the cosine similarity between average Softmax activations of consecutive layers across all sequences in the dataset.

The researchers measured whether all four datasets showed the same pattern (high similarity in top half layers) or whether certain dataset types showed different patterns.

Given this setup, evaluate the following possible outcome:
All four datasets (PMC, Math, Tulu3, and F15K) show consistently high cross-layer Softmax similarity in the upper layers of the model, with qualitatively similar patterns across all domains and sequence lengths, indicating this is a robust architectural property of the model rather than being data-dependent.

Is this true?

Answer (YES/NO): YES